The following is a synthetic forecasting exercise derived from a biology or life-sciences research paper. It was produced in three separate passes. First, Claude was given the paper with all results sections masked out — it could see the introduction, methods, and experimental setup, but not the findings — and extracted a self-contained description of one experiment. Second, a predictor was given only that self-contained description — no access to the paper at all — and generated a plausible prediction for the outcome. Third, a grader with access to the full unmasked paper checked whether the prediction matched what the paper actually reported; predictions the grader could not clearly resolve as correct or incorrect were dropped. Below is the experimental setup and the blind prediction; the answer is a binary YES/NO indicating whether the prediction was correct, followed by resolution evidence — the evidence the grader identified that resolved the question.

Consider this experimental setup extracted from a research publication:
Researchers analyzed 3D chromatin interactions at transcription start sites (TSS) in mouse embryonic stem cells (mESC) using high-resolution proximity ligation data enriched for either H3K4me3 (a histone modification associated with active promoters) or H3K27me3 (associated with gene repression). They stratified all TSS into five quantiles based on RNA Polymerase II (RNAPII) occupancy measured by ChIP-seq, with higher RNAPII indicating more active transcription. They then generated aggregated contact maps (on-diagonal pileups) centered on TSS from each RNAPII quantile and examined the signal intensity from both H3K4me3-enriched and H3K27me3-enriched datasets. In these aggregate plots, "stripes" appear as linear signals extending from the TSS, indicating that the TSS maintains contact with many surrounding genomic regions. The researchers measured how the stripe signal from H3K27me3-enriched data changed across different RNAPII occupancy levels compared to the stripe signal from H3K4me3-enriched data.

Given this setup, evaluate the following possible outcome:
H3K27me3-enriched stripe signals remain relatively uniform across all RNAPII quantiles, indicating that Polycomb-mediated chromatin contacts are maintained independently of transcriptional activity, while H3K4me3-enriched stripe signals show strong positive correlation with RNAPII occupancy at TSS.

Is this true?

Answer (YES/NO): NO